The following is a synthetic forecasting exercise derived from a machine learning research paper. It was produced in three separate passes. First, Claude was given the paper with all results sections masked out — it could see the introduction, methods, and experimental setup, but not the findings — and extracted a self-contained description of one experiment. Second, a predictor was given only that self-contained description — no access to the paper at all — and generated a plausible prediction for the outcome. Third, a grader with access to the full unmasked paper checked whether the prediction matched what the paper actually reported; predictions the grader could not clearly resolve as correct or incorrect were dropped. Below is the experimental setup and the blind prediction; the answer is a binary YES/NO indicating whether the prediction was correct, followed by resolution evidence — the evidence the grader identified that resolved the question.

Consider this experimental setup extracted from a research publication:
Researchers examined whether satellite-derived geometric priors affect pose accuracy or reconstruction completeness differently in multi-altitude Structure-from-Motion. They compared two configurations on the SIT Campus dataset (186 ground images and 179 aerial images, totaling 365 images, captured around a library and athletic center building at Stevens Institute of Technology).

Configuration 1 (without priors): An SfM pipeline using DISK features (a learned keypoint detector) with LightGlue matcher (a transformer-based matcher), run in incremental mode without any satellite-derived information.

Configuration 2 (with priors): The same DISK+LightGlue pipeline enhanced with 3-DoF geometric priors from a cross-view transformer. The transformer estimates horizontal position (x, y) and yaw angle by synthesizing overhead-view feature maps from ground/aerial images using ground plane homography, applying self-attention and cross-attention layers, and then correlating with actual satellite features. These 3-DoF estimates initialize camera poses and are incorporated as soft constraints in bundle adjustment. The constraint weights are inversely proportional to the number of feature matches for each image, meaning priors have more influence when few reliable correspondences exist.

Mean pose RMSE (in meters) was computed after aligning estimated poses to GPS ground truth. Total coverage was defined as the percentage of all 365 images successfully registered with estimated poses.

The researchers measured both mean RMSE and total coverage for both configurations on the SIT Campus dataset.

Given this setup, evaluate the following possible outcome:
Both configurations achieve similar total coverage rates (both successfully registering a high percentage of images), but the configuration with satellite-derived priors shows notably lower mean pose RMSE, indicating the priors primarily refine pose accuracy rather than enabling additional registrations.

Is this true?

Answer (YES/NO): NO